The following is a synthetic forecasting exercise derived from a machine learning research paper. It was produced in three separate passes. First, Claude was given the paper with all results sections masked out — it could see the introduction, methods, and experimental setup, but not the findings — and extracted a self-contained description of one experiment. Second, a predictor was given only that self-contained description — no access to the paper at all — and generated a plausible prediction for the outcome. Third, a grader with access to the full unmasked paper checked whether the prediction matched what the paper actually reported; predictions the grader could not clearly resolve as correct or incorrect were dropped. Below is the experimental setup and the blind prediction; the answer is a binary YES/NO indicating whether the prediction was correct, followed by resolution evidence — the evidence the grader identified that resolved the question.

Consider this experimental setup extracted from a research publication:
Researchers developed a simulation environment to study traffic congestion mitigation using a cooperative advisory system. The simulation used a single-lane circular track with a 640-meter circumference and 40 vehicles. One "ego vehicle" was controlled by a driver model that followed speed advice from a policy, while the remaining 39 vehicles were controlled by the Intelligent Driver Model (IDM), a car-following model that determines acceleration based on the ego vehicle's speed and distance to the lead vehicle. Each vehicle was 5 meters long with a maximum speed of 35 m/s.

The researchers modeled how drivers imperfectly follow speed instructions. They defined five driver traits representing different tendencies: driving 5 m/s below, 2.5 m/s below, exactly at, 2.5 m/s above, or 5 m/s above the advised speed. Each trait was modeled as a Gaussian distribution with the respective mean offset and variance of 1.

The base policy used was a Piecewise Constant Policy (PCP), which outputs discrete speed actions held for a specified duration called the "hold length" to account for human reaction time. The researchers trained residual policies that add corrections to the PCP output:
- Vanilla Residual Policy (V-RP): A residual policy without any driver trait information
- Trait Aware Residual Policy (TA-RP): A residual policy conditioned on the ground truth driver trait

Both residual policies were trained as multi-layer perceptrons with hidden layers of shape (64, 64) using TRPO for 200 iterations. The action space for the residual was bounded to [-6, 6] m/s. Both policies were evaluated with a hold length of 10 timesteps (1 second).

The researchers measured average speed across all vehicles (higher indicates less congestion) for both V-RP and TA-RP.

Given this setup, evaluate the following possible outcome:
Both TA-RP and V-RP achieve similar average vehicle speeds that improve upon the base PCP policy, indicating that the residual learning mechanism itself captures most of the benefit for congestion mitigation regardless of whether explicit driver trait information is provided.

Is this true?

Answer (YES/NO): YES